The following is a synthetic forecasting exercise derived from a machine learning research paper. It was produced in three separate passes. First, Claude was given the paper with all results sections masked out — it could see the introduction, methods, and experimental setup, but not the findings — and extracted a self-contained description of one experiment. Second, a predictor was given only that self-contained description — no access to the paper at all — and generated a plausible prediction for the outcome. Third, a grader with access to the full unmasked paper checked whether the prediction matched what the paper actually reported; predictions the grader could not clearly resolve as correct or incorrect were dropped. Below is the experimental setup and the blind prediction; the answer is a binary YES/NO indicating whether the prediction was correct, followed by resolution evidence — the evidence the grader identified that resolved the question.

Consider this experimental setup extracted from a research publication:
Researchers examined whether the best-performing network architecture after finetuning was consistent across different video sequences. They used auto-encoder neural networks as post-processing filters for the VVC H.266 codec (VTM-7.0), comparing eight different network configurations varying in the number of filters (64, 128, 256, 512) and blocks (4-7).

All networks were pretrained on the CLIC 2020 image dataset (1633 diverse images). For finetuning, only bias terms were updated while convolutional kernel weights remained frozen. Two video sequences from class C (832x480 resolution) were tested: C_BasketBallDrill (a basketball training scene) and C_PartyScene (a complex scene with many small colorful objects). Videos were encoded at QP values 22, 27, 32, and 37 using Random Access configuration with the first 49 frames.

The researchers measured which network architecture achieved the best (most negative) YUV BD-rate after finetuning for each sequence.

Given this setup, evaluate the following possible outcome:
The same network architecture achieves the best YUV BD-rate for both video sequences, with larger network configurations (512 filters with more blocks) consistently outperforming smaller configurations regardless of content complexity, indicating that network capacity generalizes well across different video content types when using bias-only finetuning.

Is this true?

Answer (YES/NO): NO